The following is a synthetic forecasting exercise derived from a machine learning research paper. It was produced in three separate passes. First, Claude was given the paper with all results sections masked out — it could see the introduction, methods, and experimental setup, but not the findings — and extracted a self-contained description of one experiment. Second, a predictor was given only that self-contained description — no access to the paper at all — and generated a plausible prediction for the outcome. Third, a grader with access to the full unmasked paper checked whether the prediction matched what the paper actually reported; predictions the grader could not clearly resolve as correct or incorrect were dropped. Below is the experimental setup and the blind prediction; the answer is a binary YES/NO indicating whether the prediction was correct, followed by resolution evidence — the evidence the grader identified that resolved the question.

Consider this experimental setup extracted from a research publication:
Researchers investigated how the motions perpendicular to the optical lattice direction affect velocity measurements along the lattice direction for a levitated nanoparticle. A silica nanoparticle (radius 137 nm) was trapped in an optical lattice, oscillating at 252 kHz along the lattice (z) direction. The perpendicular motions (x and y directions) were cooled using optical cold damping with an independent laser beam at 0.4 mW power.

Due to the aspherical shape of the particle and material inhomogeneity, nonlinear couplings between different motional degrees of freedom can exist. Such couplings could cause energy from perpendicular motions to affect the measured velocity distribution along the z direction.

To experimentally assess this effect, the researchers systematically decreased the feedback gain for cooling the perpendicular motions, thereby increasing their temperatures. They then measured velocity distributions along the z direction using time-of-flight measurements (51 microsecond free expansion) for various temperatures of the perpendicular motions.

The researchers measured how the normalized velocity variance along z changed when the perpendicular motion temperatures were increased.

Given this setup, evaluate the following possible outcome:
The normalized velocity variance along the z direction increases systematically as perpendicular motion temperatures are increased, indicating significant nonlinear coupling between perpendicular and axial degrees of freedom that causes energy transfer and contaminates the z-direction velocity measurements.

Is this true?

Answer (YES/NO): NO